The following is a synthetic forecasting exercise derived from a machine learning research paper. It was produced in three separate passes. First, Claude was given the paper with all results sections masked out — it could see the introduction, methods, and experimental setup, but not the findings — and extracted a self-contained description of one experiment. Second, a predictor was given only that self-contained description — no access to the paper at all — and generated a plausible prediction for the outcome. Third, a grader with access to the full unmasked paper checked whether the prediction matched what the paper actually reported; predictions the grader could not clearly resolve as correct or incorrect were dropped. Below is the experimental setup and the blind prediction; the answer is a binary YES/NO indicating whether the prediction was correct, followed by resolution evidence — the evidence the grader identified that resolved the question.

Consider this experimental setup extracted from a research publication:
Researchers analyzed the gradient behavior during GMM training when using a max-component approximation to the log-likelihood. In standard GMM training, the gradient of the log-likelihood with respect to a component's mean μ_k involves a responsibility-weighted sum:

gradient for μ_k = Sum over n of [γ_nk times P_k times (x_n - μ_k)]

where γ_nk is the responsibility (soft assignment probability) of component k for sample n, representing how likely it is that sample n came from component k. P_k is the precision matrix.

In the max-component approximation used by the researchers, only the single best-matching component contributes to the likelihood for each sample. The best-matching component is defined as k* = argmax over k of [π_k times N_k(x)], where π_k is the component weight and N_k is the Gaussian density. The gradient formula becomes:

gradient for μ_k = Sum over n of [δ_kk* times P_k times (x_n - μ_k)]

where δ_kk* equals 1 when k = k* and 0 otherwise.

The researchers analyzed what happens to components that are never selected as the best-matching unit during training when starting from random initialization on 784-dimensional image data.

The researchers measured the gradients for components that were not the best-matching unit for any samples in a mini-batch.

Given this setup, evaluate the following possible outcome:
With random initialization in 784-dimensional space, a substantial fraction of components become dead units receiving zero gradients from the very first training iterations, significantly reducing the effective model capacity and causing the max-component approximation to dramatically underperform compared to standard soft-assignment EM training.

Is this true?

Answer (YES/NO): NO